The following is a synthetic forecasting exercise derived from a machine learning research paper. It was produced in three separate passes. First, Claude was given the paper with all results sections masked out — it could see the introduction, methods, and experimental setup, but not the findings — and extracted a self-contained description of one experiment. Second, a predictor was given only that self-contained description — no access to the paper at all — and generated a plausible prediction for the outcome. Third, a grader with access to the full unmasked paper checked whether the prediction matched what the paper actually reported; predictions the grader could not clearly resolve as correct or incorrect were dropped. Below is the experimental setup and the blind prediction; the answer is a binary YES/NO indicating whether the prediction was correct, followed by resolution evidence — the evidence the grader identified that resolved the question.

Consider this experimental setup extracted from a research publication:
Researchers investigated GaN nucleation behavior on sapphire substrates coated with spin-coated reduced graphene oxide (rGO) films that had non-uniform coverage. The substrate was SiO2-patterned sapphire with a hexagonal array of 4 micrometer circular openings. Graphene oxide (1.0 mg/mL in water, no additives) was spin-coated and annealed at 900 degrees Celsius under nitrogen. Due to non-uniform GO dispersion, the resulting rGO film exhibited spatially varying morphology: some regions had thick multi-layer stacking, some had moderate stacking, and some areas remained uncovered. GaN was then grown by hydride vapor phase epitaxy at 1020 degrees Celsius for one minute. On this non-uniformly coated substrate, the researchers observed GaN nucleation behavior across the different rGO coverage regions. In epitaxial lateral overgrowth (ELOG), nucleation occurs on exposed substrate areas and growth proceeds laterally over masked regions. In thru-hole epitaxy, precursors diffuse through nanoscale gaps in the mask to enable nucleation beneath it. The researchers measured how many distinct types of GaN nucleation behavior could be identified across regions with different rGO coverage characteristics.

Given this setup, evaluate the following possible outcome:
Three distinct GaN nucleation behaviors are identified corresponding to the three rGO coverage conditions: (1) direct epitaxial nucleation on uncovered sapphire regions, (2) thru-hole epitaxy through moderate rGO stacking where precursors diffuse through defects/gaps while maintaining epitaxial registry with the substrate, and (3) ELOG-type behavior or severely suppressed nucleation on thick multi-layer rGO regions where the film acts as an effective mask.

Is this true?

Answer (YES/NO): NO